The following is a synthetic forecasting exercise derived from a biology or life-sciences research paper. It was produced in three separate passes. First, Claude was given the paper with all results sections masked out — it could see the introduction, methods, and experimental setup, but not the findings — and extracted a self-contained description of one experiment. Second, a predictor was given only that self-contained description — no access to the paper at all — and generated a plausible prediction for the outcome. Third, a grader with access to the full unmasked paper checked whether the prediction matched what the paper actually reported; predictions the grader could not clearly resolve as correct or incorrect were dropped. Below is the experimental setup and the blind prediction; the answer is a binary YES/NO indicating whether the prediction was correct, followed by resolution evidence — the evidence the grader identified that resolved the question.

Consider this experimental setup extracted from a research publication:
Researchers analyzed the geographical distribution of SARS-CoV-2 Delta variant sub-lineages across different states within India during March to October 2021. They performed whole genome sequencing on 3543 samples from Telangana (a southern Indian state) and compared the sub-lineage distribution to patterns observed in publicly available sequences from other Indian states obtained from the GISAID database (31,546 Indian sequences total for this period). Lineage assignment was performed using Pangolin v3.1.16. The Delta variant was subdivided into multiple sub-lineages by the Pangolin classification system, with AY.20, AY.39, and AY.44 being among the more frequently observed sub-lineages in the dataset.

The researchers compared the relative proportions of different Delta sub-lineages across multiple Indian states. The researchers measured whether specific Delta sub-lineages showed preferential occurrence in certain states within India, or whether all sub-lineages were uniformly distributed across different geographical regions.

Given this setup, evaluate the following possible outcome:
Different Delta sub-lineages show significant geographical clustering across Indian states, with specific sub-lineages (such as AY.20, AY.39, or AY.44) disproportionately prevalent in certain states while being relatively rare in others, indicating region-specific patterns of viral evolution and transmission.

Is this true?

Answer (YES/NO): YES